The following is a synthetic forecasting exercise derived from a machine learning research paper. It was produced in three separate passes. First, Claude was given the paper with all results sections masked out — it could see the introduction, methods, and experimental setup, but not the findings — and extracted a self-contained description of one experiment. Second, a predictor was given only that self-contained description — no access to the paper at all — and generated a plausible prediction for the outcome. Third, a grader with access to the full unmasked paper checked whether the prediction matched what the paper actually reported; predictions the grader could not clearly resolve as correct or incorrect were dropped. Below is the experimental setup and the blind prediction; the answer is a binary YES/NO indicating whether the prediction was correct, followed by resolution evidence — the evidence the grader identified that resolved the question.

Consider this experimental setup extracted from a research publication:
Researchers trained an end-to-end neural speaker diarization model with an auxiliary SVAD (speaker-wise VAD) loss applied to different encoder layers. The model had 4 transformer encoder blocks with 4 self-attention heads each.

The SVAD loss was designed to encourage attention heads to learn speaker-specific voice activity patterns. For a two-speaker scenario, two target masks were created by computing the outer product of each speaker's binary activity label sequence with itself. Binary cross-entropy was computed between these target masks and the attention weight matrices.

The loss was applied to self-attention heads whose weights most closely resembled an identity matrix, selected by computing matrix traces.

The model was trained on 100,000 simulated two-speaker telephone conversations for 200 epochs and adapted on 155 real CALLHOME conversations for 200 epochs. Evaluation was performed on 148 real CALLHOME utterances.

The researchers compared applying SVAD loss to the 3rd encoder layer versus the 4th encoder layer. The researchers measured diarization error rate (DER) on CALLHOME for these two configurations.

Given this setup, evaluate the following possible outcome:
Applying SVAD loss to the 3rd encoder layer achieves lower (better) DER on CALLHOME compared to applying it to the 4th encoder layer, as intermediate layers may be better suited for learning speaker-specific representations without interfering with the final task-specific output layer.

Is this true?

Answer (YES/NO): NO